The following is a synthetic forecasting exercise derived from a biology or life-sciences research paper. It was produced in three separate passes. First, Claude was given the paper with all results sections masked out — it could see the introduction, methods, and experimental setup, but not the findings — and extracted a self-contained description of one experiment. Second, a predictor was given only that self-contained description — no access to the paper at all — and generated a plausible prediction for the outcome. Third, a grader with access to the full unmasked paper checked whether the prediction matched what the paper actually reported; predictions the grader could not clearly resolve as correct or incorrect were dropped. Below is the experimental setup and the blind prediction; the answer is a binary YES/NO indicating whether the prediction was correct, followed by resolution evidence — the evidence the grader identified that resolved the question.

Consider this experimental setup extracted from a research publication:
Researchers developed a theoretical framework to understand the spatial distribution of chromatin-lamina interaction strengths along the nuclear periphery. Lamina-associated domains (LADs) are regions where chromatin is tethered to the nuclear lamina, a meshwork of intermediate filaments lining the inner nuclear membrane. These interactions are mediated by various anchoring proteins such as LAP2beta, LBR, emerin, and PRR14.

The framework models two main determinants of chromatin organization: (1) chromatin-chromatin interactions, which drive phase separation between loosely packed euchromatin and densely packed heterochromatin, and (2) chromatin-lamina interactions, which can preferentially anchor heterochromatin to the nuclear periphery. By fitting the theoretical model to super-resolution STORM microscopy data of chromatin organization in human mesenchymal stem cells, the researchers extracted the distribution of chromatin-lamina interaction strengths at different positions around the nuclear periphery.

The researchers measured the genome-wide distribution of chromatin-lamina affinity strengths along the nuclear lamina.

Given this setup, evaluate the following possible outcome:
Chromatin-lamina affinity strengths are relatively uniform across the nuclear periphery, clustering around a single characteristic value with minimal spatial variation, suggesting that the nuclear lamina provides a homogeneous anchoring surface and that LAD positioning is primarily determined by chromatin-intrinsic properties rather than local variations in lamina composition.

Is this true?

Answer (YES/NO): NO